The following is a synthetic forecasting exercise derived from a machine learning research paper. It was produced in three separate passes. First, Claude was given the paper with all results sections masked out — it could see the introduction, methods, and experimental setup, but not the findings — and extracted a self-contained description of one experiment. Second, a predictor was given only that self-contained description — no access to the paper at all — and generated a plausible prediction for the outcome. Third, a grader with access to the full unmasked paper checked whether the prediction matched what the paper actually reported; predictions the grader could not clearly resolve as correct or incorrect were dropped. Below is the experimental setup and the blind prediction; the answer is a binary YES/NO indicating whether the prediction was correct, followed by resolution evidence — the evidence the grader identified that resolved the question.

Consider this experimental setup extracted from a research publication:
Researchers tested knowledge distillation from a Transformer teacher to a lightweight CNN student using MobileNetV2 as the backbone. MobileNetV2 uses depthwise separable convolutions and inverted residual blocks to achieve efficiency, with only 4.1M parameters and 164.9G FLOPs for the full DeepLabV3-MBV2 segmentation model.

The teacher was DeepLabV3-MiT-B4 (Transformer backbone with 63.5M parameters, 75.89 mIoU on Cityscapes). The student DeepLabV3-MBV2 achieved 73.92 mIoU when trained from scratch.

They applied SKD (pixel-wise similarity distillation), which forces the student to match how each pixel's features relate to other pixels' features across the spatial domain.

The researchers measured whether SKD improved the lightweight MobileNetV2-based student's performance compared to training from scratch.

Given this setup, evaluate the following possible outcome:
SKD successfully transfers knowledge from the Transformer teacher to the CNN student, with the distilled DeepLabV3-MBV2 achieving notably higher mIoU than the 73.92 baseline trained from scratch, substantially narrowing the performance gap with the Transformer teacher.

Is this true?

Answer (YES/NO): NO